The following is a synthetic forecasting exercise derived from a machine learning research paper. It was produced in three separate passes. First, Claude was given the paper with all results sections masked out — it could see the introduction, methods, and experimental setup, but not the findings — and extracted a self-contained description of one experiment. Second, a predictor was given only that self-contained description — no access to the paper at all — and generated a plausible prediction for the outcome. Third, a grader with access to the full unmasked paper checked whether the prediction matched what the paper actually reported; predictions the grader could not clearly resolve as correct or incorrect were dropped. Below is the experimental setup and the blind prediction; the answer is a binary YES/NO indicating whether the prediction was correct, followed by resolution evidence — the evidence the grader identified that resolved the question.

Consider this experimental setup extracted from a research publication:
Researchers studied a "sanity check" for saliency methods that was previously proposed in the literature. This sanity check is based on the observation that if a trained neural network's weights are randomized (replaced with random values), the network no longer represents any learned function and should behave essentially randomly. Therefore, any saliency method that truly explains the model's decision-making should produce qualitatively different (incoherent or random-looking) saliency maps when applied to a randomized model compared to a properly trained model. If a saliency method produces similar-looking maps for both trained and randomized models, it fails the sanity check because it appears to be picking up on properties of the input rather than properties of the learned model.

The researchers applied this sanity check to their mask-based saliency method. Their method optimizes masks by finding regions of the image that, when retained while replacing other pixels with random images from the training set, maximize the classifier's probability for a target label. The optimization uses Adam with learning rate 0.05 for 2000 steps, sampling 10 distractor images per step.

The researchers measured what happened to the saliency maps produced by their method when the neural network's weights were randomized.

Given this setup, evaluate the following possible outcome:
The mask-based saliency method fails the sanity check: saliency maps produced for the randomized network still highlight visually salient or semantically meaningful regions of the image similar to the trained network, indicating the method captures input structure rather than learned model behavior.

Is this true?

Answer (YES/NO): NO